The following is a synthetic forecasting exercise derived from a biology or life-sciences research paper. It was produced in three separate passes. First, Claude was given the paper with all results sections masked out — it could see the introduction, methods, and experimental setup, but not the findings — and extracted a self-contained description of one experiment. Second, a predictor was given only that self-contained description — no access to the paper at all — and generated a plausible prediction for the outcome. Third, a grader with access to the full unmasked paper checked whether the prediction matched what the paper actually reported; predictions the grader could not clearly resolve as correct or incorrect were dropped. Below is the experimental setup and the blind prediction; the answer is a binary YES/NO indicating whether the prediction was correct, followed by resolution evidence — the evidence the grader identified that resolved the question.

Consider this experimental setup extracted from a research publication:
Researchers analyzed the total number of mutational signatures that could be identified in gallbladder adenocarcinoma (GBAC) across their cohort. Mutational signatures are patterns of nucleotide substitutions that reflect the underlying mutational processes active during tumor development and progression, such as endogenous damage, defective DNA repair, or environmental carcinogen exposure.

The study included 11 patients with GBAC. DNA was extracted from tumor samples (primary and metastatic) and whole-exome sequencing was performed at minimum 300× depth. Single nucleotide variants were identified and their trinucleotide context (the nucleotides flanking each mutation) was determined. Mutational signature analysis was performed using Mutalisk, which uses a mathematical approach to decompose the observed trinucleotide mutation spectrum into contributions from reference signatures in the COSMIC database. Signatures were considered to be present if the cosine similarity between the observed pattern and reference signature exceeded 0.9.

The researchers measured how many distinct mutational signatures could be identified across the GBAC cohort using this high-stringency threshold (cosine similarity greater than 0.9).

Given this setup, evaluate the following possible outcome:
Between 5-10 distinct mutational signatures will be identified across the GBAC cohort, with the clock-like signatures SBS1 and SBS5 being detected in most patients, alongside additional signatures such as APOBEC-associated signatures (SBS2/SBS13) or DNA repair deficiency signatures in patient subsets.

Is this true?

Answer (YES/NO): NO